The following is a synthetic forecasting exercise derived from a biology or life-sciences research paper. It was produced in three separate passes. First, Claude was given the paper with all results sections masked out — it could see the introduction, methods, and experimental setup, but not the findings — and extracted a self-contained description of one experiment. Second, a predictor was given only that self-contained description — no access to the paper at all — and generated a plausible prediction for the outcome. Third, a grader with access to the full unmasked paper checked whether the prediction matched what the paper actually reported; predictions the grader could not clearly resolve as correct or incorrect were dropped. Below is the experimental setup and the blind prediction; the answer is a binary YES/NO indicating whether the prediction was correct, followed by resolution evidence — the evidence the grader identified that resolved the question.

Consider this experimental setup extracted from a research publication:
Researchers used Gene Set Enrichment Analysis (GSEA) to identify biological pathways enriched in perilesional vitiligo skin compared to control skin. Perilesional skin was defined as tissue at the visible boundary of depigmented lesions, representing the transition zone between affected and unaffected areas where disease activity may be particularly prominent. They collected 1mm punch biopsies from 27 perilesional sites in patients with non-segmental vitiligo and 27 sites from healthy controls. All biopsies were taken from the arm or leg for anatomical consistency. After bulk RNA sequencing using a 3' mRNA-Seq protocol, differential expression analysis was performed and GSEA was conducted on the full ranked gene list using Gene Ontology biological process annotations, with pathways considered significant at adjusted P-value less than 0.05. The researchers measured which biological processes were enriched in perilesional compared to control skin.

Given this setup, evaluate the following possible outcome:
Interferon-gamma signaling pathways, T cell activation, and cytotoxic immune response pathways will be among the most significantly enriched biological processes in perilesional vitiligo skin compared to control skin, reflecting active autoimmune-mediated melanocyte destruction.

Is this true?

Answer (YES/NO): NO